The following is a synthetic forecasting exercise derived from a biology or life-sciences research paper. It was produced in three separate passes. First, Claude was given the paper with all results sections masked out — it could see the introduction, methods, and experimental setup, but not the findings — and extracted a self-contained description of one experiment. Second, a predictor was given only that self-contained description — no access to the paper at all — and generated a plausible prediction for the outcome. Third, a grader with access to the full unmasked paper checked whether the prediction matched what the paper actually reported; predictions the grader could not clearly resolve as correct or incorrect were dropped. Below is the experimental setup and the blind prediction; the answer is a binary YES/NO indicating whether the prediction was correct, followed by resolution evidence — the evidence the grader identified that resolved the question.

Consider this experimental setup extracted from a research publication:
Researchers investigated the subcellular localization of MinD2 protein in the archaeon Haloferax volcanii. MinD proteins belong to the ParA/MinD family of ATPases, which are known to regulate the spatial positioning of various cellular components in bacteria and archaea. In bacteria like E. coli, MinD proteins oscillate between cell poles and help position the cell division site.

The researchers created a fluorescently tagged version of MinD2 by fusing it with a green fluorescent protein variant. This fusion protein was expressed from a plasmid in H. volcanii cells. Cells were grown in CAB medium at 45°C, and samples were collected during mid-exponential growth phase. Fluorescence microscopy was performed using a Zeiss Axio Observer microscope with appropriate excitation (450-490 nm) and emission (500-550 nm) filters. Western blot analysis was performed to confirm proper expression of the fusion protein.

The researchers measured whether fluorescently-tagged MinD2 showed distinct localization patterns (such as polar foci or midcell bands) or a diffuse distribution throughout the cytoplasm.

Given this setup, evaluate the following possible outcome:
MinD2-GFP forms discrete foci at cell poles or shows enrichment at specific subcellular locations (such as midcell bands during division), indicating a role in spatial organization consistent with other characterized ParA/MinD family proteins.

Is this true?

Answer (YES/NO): NO